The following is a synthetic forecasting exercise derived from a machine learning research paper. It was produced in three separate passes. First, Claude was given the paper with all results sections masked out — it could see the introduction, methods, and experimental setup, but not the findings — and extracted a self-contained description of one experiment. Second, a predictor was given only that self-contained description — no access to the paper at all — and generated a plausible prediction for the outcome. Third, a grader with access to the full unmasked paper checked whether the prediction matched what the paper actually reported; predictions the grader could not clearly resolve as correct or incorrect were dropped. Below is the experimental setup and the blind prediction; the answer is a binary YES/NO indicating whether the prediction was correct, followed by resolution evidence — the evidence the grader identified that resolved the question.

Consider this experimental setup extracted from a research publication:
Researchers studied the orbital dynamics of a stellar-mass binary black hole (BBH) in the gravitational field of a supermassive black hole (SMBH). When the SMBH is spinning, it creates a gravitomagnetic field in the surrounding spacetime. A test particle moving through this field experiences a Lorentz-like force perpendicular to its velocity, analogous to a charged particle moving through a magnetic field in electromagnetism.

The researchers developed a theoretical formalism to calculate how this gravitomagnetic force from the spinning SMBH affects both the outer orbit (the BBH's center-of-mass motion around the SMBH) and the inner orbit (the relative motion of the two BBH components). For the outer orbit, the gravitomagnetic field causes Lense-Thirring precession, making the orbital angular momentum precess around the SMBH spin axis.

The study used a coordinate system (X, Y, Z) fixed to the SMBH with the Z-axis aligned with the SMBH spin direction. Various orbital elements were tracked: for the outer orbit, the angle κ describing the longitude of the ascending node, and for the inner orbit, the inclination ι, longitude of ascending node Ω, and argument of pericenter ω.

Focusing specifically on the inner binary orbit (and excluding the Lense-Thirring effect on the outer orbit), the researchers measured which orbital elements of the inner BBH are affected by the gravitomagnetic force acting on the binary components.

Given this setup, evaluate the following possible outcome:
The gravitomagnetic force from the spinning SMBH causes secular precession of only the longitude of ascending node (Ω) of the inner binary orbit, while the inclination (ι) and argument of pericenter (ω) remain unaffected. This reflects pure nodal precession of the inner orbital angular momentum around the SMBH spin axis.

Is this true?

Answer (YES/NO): NO